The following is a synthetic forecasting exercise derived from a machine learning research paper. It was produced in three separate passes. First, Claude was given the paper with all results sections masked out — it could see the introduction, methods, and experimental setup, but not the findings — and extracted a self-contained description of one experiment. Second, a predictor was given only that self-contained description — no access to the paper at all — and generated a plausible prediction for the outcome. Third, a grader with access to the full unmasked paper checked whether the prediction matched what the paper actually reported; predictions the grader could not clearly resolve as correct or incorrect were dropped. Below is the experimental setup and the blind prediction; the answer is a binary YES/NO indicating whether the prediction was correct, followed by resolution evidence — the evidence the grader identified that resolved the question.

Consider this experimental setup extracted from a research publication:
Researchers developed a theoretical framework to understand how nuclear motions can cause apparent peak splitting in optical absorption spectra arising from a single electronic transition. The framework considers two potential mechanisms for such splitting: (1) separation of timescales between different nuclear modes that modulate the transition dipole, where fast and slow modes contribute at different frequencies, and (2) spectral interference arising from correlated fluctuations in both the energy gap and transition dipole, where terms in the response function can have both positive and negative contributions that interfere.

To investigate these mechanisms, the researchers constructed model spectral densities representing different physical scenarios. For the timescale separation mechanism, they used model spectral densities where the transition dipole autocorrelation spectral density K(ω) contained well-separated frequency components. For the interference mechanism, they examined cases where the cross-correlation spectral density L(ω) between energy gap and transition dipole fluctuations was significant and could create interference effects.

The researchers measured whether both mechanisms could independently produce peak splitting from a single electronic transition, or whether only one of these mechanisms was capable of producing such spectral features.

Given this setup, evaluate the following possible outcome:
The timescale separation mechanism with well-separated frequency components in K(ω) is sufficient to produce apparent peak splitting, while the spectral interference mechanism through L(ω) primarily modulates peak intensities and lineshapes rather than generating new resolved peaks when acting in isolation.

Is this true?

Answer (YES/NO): NO